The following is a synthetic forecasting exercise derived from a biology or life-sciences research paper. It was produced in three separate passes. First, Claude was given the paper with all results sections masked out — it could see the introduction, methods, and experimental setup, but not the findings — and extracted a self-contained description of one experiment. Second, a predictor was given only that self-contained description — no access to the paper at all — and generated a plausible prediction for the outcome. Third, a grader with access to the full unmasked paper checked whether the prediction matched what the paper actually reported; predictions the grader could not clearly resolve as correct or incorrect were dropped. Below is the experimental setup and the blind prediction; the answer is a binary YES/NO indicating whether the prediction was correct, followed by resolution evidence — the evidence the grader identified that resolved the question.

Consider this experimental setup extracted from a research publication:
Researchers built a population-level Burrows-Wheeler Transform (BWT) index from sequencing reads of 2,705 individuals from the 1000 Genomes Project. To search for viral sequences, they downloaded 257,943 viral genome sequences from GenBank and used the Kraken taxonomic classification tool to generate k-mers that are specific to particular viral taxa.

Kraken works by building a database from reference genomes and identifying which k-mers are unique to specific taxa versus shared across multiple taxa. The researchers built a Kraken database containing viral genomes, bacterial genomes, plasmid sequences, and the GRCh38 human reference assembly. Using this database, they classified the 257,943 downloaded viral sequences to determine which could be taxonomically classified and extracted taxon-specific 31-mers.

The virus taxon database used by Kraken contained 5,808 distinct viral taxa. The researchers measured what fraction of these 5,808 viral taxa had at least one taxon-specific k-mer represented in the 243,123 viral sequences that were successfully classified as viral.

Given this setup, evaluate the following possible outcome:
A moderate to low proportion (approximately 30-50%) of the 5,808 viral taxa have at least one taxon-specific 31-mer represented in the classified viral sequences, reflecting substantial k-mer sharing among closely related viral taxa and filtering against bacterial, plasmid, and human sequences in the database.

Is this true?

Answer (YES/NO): NO